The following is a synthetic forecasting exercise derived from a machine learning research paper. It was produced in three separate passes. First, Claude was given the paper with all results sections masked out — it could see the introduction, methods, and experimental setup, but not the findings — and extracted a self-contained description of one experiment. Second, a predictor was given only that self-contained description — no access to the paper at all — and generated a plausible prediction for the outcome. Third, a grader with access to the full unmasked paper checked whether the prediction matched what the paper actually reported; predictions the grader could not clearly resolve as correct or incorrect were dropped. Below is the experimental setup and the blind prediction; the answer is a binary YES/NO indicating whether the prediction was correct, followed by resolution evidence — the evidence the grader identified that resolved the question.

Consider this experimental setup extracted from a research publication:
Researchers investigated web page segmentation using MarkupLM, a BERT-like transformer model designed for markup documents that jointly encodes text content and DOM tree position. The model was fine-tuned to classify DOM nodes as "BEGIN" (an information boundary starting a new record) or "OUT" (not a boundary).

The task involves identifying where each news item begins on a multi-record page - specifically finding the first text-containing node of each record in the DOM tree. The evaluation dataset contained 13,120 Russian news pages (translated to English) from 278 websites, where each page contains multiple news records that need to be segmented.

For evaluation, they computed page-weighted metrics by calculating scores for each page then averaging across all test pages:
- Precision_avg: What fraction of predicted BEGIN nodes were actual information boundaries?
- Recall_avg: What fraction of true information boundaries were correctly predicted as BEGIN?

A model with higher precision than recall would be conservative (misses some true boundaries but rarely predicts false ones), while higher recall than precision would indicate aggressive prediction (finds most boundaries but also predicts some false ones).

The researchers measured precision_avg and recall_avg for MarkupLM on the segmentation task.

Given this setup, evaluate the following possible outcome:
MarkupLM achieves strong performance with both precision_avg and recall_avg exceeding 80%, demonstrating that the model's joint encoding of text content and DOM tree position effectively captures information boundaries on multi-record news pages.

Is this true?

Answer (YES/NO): YES